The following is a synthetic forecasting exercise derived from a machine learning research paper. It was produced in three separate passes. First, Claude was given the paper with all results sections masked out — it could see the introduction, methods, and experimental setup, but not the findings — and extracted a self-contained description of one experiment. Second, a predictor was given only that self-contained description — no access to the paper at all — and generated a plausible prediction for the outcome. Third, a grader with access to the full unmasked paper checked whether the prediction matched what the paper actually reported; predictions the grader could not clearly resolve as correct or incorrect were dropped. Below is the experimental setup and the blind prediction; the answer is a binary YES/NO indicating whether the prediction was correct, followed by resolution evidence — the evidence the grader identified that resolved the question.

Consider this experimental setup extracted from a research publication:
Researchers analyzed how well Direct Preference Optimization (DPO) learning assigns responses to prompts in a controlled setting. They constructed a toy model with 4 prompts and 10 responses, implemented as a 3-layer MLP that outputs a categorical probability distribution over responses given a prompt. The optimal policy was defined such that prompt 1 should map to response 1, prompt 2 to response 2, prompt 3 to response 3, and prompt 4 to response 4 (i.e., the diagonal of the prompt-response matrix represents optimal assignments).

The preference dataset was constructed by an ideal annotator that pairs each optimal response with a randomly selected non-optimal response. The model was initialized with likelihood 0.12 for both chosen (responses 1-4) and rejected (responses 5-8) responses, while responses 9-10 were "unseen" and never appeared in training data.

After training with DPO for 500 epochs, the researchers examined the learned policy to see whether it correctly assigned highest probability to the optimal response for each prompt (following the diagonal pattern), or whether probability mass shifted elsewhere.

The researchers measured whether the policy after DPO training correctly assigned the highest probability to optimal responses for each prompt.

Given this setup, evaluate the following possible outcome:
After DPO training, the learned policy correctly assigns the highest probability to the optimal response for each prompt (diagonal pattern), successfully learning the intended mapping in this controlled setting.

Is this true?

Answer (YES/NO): YES